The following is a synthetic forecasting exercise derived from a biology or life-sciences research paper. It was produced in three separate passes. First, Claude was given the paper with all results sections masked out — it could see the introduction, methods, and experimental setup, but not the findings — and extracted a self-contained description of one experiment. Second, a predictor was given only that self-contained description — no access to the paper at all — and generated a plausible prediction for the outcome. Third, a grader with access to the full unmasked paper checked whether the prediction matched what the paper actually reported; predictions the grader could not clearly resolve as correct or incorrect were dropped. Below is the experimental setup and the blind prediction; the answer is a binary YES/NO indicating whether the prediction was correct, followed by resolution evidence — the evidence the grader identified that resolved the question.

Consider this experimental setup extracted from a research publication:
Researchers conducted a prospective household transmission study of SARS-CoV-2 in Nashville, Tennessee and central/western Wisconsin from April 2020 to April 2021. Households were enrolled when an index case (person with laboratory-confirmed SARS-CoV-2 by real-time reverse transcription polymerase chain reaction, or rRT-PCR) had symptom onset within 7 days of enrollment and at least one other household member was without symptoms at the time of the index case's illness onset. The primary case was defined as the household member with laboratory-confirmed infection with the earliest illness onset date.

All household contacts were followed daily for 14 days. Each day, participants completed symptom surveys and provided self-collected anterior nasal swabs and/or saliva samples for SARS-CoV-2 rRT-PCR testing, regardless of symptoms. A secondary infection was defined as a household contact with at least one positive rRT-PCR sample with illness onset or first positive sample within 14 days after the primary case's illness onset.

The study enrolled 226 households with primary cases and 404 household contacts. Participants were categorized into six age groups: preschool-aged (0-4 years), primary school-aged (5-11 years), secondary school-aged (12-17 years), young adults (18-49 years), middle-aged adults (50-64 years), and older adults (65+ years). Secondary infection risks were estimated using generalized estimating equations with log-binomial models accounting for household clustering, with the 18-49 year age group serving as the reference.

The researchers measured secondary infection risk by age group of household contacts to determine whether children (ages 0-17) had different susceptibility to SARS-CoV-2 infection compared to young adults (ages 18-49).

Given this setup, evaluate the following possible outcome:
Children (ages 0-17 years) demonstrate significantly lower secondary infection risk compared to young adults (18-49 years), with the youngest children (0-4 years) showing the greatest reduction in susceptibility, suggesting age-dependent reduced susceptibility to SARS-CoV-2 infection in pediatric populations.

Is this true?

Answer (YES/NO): NO